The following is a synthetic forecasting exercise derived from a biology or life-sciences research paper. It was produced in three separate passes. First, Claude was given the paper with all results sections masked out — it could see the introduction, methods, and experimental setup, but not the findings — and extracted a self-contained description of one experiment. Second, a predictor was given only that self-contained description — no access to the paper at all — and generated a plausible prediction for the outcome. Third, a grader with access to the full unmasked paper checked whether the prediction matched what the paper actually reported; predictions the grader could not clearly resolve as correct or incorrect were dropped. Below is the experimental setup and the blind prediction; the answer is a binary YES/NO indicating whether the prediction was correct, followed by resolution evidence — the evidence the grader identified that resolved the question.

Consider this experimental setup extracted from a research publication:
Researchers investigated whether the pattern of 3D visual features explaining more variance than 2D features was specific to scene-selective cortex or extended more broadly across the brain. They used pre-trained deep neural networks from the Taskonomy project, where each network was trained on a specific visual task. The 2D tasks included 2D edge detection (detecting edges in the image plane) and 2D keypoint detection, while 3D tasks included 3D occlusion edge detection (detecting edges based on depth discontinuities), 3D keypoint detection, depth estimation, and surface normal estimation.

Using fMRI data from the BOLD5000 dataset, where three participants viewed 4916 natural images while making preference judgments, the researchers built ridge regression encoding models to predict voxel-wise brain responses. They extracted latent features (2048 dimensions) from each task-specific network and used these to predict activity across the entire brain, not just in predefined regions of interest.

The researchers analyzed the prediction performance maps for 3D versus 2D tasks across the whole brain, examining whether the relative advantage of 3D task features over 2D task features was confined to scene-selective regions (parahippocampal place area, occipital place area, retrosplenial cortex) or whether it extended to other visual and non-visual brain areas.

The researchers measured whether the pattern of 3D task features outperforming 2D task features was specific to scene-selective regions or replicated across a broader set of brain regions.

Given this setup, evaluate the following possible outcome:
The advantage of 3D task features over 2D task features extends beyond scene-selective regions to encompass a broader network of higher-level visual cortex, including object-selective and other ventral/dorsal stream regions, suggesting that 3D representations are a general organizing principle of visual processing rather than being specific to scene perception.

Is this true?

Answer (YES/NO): YES